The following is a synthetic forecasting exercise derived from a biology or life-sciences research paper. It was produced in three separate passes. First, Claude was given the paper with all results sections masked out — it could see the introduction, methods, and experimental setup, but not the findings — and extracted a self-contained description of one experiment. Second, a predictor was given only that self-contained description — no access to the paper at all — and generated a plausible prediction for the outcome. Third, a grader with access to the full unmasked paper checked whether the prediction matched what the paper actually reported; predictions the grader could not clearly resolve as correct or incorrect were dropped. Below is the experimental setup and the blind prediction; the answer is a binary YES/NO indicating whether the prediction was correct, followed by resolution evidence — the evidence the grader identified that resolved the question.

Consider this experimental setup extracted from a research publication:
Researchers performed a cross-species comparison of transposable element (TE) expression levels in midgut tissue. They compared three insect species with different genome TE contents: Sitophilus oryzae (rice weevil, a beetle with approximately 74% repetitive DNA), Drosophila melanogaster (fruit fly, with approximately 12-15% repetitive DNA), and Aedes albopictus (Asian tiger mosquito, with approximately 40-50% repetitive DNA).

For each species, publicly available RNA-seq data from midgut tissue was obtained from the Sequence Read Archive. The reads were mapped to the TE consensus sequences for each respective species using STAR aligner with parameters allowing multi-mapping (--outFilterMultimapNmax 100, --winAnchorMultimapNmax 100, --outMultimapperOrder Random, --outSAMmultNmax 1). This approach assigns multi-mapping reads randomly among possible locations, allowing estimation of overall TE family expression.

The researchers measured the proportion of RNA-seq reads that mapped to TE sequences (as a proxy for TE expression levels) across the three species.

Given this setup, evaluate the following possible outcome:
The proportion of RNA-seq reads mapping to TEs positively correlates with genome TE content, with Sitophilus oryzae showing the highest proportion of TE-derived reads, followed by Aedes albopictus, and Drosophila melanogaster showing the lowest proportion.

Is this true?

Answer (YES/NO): NO